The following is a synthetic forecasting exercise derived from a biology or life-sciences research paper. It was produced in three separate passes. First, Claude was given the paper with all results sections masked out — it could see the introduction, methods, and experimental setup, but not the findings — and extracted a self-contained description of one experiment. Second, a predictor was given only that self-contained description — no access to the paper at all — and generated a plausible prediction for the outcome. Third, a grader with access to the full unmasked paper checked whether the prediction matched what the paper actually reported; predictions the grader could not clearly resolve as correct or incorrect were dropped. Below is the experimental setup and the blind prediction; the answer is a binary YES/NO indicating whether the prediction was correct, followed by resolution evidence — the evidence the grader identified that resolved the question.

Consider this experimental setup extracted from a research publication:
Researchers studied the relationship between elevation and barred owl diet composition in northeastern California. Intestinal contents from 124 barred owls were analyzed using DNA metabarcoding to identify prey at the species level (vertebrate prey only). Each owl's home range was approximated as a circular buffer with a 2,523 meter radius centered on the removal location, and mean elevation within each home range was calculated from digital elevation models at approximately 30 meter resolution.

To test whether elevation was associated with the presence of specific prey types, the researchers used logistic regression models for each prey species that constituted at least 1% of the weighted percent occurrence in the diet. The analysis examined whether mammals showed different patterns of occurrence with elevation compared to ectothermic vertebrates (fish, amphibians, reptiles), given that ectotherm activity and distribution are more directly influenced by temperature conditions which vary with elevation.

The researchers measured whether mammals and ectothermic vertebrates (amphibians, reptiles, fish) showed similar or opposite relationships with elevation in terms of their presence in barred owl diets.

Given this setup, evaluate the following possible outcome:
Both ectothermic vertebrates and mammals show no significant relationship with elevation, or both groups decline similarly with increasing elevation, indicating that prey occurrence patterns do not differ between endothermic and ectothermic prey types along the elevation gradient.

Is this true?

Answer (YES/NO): NO